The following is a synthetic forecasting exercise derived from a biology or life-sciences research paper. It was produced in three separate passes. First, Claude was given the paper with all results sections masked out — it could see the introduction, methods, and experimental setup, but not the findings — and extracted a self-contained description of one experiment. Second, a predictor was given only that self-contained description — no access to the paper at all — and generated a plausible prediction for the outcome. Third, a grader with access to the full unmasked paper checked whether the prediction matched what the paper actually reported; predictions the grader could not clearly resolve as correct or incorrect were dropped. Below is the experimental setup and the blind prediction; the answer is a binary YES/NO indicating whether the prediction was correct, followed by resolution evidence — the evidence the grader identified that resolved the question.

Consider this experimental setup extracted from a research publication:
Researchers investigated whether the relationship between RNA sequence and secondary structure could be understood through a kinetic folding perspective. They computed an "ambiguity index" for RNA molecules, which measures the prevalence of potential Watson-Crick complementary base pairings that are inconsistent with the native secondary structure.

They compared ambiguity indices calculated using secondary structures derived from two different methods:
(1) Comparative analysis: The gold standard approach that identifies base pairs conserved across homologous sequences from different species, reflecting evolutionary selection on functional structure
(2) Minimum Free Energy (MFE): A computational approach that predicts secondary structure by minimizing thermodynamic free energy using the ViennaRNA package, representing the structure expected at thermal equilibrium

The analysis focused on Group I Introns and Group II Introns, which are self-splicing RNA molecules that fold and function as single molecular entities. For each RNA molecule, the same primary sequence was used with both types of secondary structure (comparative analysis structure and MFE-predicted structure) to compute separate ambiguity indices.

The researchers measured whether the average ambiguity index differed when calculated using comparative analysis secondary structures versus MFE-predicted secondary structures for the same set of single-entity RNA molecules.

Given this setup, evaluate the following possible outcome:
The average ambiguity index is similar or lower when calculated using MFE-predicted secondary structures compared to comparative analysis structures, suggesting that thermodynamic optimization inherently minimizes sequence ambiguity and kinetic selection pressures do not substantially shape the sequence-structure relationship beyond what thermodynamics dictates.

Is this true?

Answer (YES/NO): NO